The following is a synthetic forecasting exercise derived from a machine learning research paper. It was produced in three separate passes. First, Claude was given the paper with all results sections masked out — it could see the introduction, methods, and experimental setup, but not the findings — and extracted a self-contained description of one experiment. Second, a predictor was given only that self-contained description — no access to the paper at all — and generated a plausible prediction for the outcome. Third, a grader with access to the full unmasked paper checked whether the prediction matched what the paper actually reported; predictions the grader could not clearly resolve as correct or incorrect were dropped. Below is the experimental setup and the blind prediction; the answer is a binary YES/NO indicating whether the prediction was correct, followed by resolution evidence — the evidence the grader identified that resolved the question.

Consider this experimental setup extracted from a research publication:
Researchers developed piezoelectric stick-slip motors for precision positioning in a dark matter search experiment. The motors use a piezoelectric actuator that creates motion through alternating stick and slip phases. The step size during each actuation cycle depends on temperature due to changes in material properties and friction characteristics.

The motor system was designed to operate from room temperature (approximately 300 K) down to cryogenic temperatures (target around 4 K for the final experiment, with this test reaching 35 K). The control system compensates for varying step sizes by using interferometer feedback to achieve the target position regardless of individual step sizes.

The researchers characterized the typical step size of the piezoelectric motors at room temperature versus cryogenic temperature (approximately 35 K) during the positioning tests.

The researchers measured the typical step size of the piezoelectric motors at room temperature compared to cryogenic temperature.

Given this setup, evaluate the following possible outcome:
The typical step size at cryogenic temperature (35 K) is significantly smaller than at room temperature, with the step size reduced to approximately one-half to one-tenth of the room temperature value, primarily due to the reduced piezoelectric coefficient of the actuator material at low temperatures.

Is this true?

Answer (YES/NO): YES